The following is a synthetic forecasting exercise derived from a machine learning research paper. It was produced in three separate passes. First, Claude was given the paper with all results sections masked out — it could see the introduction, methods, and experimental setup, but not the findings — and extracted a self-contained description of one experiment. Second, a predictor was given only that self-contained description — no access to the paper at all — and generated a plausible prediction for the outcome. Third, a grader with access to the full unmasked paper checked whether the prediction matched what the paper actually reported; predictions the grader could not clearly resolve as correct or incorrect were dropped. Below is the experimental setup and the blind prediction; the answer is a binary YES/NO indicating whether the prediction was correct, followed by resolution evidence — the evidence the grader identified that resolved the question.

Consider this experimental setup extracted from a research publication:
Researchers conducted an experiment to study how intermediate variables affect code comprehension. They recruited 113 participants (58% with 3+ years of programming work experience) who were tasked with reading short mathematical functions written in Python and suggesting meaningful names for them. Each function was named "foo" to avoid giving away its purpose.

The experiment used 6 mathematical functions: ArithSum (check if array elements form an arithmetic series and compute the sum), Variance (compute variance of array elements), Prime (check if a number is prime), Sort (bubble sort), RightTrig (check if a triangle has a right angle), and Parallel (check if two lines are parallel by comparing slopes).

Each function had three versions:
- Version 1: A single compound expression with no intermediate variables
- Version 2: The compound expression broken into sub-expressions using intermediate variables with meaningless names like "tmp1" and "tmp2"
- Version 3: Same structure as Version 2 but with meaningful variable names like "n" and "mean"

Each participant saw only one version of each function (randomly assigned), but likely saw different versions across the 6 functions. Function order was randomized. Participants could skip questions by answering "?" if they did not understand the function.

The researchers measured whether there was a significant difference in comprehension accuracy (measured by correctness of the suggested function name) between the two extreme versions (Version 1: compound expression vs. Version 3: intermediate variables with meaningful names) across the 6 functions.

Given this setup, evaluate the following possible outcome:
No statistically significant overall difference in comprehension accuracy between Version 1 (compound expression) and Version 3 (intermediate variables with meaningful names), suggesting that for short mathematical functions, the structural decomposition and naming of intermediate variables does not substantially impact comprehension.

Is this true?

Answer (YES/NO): NO